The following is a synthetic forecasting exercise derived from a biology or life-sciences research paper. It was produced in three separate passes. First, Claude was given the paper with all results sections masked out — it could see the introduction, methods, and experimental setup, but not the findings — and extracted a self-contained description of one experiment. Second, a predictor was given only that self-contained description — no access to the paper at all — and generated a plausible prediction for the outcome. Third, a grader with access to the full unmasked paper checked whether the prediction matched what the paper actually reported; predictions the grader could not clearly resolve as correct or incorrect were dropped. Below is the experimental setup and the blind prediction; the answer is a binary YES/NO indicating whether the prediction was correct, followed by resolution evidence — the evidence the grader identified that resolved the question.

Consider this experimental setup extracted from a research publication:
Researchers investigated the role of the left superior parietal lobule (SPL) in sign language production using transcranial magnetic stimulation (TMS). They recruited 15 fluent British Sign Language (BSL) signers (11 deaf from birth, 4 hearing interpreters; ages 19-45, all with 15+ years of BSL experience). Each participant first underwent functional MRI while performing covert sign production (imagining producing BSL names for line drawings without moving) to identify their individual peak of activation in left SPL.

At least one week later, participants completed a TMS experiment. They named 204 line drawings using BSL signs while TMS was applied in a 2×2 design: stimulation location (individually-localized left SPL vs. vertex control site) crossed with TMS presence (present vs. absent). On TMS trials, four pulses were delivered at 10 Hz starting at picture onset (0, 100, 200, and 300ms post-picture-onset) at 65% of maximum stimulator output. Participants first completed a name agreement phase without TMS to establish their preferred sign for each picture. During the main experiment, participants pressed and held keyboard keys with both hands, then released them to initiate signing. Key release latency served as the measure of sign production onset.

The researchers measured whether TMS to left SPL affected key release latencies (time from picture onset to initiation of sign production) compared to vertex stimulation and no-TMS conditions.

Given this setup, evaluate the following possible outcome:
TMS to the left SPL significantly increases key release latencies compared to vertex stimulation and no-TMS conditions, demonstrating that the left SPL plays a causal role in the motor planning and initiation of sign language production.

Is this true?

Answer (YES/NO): NO